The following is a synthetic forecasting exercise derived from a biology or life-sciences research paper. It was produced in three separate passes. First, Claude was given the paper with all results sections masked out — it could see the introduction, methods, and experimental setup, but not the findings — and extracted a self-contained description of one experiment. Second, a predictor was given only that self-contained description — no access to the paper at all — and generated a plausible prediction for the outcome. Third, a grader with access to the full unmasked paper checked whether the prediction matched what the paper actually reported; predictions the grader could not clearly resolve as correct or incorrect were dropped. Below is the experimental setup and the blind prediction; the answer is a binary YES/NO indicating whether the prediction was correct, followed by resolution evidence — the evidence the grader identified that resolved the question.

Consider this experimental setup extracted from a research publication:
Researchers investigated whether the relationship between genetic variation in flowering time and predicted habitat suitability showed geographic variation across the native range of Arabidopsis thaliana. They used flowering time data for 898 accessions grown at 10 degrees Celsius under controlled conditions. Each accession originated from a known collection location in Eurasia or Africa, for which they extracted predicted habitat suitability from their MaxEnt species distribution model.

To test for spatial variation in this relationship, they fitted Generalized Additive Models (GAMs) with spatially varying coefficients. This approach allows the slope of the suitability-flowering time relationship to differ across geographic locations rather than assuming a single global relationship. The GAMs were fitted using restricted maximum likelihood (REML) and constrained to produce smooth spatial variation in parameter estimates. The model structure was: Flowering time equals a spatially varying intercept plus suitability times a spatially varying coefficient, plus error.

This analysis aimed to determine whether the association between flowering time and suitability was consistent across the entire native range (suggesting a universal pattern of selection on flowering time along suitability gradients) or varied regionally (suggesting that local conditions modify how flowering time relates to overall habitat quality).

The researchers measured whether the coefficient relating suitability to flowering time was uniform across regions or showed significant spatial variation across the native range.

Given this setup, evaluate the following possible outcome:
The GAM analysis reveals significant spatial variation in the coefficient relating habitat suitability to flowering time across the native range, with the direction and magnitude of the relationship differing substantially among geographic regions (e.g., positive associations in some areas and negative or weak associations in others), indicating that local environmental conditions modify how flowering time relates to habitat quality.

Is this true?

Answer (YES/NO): NO